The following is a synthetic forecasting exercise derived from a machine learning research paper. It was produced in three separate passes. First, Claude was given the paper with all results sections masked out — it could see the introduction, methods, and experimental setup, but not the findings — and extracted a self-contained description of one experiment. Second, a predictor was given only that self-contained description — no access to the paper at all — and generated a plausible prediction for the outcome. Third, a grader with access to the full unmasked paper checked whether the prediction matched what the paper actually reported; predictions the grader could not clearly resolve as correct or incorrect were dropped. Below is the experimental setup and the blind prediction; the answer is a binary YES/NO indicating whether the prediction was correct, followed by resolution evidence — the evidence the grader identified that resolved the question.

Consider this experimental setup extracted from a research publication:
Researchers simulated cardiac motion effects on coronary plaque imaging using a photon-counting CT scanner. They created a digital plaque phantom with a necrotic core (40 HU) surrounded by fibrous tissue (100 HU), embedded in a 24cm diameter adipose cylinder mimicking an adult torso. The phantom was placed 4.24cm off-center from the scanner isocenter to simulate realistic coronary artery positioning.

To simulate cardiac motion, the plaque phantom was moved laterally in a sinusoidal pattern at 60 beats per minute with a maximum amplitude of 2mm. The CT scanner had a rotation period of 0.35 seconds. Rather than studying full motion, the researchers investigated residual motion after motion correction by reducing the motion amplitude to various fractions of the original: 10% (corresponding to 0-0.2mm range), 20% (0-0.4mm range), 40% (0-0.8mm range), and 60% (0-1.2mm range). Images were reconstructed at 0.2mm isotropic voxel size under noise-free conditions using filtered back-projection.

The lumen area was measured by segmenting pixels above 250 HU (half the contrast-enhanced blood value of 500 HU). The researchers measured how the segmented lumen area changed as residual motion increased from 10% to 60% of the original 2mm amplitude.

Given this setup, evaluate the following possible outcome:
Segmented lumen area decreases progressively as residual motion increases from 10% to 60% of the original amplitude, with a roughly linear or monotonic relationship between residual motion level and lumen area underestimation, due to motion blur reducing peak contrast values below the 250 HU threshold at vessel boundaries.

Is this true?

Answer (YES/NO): NO